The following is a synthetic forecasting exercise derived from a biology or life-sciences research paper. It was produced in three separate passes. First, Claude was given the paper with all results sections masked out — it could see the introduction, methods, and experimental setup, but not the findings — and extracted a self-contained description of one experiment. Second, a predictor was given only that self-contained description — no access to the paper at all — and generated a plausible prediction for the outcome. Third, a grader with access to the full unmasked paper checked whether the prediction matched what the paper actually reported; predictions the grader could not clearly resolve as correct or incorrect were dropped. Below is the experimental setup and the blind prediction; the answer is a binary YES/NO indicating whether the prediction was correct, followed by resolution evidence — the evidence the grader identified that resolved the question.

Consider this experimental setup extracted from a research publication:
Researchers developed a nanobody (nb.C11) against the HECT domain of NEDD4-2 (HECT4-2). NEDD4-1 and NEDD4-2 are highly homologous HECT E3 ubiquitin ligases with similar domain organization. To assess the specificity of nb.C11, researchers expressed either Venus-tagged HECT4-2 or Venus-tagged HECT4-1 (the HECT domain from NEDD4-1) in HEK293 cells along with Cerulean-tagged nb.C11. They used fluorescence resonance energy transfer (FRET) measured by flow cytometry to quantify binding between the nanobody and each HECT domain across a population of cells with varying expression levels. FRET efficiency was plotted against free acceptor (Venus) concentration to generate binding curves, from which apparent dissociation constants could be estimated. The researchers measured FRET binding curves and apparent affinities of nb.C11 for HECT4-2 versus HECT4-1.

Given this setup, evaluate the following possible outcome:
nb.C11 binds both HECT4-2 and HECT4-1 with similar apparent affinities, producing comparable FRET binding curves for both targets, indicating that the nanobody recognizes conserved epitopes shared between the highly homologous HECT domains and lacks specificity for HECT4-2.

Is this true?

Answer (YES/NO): NO